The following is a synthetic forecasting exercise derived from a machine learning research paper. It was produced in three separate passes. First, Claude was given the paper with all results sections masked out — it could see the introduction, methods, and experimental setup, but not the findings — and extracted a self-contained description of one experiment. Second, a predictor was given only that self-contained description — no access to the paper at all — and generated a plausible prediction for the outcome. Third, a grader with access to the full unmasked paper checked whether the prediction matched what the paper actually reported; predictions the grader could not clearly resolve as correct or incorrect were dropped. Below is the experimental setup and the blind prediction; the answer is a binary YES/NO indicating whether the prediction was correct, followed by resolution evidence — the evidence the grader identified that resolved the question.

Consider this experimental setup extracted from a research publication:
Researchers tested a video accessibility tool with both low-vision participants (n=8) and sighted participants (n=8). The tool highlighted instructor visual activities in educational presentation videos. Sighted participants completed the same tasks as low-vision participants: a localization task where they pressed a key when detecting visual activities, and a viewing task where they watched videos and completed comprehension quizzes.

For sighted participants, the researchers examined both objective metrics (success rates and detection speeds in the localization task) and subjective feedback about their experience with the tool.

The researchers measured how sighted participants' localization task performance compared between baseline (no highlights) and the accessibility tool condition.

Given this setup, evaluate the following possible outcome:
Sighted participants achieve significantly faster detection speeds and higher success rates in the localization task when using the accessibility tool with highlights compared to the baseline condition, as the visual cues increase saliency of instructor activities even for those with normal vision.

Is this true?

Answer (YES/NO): NO